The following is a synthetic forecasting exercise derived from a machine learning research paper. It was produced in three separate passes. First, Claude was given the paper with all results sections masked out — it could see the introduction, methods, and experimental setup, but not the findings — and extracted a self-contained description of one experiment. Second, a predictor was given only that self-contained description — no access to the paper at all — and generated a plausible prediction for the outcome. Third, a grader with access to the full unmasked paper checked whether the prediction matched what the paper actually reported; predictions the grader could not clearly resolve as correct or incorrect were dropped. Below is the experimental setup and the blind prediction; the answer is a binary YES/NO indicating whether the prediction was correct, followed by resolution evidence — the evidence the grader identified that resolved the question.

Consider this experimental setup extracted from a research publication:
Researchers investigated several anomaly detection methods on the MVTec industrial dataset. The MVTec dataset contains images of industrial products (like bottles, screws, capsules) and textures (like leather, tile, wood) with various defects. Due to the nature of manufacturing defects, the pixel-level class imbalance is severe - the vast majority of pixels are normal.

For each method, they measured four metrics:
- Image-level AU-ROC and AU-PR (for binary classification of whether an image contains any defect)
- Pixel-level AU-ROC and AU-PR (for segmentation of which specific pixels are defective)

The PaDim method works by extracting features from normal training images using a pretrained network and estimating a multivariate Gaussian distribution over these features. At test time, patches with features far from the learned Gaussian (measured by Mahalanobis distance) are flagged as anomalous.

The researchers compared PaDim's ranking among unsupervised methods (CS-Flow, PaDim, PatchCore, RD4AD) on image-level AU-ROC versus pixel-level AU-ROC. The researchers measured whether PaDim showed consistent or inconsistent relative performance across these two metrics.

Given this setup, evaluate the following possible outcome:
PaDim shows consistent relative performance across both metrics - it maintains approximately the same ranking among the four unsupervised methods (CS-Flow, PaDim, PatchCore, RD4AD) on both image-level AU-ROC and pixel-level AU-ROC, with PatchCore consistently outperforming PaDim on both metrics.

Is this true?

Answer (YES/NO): NO